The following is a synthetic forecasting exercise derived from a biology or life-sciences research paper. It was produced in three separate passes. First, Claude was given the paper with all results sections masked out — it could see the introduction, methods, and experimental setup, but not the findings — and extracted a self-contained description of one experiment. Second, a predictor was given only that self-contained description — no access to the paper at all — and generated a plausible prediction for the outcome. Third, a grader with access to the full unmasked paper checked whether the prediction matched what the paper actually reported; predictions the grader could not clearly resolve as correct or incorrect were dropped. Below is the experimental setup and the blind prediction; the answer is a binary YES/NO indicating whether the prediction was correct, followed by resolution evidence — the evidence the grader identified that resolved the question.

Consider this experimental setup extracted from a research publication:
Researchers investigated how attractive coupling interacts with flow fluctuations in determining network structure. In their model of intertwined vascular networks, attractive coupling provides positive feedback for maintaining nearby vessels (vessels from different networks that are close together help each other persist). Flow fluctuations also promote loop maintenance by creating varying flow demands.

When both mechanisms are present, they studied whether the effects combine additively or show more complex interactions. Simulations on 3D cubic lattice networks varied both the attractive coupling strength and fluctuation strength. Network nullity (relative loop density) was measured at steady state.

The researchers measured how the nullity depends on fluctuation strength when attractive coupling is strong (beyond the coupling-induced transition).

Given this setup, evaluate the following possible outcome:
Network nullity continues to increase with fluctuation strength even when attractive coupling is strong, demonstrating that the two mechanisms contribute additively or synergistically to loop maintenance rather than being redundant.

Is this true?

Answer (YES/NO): NO